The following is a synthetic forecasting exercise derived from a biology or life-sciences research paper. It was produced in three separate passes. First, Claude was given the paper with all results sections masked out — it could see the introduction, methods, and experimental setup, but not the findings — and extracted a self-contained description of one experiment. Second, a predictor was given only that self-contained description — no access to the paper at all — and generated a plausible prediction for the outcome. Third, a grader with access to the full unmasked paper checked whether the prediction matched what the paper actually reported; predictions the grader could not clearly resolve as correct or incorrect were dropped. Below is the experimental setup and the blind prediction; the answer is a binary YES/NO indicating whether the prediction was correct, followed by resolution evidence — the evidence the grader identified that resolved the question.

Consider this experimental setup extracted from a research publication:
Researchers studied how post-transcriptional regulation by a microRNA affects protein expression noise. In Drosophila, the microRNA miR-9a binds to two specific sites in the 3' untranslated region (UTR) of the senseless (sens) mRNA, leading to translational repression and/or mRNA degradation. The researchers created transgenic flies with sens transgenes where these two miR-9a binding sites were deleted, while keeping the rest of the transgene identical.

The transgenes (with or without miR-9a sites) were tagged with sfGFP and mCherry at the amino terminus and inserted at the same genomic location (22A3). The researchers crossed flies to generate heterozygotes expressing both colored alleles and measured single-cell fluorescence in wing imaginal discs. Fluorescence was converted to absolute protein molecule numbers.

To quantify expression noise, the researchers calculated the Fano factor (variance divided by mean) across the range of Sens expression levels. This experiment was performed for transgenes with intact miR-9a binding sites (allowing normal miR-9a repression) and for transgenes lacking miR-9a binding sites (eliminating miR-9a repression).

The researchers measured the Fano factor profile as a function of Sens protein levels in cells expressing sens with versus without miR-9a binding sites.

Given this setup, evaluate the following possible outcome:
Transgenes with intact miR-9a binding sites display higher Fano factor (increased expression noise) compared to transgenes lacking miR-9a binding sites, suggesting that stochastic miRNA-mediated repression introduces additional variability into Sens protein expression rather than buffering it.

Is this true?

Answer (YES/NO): NO